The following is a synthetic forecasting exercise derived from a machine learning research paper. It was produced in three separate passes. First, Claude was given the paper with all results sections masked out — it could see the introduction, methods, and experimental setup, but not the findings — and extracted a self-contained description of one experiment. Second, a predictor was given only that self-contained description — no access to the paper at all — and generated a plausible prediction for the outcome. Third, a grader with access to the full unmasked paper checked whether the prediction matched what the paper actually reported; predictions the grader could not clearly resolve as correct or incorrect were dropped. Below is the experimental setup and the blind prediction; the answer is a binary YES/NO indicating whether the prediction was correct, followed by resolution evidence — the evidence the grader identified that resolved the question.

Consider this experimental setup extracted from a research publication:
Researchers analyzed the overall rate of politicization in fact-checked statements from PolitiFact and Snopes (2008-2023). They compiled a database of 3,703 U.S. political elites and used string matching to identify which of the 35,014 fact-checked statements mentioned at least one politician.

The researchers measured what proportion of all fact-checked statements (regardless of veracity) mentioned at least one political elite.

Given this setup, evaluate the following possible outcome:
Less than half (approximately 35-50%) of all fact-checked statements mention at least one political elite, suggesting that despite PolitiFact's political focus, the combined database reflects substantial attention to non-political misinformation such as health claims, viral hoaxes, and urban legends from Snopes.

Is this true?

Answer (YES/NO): NO